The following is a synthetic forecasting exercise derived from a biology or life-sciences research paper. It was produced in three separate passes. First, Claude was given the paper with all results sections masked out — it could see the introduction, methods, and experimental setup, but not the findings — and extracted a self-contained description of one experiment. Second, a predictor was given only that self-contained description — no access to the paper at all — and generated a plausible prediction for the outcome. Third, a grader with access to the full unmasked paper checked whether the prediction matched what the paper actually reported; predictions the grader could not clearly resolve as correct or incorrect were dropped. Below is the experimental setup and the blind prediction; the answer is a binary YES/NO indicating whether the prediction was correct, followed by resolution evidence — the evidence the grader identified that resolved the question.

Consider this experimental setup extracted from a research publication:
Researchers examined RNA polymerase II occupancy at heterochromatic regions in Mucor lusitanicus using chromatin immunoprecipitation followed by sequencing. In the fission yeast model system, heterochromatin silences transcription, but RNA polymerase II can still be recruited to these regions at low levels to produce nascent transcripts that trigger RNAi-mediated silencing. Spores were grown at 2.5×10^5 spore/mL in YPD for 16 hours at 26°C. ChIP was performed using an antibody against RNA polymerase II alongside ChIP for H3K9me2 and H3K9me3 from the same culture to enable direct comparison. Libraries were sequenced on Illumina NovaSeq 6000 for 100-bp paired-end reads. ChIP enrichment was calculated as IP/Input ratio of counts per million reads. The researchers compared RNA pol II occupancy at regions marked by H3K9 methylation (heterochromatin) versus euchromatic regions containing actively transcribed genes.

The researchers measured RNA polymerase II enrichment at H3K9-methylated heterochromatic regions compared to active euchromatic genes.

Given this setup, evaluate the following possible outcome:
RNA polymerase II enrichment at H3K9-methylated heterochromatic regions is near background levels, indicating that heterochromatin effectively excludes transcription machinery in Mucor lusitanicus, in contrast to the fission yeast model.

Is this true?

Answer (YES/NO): YES